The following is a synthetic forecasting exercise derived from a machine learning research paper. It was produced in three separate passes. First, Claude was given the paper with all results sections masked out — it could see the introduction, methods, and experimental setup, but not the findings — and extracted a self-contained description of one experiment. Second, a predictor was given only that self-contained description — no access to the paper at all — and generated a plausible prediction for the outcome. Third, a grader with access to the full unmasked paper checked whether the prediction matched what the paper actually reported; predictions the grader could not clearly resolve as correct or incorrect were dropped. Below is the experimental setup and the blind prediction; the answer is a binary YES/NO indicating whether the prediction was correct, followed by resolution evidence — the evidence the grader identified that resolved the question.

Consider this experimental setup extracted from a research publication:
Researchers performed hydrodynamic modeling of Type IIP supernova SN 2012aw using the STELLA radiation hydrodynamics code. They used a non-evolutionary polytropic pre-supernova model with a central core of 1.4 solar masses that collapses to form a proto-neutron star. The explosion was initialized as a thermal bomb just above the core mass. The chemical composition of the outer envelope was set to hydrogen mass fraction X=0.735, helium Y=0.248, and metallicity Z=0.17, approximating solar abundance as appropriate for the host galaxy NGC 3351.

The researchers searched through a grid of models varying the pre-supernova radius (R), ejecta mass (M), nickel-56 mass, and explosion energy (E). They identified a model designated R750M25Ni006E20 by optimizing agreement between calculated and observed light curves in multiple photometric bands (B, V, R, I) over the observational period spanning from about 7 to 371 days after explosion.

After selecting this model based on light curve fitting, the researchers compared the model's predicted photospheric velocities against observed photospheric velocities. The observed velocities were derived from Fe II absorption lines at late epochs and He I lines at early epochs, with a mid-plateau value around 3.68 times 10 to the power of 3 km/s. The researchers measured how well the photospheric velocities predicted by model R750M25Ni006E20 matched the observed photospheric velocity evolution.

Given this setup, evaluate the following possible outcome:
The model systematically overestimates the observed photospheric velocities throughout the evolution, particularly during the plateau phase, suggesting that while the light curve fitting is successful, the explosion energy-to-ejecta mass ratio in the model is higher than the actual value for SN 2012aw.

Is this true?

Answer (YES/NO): NO